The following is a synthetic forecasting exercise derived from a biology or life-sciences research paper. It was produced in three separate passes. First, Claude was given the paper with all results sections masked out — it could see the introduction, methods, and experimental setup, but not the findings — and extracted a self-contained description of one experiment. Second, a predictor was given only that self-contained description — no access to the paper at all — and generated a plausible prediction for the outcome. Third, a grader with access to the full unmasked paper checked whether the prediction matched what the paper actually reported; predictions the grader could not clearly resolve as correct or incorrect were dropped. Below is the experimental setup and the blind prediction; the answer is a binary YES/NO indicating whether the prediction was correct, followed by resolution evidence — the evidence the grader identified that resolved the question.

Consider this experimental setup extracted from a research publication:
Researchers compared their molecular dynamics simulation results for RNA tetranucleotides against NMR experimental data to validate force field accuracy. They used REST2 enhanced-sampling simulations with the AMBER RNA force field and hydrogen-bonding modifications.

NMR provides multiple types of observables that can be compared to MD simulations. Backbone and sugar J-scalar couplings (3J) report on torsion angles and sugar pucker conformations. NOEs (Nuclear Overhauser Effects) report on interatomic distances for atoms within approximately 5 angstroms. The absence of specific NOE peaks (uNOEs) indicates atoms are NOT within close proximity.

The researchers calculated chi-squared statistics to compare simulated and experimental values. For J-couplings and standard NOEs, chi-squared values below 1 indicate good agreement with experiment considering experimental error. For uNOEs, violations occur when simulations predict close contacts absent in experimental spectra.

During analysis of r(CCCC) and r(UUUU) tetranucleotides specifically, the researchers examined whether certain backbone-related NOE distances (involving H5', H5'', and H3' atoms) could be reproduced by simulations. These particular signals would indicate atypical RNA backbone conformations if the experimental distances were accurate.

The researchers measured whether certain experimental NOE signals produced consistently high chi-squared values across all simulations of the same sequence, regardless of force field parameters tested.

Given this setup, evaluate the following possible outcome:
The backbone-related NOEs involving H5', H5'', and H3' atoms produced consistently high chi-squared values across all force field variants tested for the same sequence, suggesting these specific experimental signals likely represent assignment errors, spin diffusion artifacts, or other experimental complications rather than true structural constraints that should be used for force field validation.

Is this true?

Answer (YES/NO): YES